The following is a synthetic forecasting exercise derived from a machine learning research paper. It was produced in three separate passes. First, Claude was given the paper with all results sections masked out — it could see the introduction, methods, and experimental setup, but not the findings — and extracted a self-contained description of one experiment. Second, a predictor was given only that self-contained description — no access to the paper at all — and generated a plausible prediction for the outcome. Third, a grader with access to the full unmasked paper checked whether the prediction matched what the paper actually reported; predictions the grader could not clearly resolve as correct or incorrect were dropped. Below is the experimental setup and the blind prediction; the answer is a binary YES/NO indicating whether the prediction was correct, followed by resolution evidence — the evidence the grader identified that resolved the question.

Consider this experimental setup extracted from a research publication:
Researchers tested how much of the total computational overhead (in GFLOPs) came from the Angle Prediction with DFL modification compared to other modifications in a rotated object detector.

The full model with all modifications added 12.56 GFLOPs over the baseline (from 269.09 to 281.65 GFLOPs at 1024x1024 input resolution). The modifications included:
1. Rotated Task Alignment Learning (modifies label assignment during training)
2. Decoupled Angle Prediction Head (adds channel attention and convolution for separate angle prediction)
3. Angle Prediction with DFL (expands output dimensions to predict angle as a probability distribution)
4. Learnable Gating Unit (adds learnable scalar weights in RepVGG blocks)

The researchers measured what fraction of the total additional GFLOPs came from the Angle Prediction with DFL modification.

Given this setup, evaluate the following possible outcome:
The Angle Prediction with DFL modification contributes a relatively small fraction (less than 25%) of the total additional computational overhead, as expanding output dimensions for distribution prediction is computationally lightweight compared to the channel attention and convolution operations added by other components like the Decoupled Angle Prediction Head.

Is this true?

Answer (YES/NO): NO